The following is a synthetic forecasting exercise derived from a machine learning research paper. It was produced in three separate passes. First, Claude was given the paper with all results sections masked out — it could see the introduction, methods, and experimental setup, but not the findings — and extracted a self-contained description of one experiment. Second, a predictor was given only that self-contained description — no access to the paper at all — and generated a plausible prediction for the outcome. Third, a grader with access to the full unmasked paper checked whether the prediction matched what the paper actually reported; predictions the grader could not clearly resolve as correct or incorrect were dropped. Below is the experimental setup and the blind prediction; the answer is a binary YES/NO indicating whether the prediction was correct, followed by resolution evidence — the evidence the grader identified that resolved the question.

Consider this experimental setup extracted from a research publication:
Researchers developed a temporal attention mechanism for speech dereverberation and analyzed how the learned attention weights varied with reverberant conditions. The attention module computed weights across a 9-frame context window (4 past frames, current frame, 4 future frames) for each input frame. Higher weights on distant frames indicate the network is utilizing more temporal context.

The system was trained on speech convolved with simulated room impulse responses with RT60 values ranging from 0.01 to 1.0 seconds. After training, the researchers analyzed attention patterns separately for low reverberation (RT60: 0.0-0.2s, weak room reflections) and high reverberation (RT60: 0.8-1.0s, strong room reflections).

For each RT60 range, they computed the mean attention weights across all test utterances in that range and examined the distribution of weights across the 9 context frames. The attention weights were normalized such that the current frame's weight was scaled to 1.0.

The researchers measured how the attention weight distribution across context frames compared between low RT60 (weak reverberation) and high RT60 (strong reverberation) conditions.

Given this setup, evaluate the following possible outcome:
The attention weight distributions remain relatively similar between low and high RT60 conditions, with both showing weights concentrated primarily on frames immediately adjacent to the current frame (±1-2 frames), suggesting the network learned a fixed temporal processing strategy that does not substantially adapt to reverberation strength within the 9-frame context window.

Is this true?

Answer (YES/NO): NO